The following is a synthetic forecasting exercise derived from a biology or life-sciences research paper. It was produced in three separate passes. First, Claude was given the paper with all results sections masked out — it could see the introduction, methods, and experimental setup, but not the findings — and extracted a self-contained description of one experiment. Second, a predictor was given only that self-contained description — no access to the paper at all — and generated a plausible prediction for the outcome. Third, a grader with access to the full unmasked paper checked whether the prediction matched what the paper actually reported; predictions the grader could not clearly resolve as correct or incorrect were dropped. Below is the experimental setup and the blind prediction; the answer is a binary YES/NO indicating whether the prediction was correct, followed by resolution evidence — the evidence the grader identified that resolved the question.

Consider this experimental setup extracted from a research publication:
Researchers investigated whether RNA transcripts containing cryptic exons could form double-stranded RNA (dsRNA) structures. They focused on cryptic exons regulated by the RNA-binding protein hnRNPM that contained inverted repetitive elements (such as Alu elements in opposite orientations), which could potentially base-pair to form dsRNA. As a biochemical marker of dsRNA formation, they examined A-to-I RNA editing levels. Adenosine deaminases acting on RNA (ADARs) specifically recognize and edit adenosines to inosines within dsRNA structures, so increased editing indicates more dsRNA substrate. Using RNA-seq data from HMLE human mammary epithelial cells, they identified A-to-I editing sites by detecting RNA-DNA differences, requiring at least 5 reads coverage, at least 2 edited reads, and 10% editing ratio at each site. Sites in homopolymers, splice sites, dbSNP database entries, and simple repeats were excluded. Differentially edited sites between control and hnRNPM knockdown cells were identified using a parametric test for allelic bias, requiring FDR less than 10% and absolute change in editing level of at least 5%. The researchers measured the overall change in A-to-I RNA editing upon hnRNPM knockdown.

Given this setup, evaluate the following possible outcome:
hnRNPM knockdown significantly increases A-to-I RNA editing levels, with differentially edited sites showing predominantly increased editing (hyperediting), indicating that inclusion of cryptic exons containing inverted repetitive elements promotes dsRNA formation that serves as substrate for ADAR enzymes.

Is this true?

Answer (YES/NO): YES